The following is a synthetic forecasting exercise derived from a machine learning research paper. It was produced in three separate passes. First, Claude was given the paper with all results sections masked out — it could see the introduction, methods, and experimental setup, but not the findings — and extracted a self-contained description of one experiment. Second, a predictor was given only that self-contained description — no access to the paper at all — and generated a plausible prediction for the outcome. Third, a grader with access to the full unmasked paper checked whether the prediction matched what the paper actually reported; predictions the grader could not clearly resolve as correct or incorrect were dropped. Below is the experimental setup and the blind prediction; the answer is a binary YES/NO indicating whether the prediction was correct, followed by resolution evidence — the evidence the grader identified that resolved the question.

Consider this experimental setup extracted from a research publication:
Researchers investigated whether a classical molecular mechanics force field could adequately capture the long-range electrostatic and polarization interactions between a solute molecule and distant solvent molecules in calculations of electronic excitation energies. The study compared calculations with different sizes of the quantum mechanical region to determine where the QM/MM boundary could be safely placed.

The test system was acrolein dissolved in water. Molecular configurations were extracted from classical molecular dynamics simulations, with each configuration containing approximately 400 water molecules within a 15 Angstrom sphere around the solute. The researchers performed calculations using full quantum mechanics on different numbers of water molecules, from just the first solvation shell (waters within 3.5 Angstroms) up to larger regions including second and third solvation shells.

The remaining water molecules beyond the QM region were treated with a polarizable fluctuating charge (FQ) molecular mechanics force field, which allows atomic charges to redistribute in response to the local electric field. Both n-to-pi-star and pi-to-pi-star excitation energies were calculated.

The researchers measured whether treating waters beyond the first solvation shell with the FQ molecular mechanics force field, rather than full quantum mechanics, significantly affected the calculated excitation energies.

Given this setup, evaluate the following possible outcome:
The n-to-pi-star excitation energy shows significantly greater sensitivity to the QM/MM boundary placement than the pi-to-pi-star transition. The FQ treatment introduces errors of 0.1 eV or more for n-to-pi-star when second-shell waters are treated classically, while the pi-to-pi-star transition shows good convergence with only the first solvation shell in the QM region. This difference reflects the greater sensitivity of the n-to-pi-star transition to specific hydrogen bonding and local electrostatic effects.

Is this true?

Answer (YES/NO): NO